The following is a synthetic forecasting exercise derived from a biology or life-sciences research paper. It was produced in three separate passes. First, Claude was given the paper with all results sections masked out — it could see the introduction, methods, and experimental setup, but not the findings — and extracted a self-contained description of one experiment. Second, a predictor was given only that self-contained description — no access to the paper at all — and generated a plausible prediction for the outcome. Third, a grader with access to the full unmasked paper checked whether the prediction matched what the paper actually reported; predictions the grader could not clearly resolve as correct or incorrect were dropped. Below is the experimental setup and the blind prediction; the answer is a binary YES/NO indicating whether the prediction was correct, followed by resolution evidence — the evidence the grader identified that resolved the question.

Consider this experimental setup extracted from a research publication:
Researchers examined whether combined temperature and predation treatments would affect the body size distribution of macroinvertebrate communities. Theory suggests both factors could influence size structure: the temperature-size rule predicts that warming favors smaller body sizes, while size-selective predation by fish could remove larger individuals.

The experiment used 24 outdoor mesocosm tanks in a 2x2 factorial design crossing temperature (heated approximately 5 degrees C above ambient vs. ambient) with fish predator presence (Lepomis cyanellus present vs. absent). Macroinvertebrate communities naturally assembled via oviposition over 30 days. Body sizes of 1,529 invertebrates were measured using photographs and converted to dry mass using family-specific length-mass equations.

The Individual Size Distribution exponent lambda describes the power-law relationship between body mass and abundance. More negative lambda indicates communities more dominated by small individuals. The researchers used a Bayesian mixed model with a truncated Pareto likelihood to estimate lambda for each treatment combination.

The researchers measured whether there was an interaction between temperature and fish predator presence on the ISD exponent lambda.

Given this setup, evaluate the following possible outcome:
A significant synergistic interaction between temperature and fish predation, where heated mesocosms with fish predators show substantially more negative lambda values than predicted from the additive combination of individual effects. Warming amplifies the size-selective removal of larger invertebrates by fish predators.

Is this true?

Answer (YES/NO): NO